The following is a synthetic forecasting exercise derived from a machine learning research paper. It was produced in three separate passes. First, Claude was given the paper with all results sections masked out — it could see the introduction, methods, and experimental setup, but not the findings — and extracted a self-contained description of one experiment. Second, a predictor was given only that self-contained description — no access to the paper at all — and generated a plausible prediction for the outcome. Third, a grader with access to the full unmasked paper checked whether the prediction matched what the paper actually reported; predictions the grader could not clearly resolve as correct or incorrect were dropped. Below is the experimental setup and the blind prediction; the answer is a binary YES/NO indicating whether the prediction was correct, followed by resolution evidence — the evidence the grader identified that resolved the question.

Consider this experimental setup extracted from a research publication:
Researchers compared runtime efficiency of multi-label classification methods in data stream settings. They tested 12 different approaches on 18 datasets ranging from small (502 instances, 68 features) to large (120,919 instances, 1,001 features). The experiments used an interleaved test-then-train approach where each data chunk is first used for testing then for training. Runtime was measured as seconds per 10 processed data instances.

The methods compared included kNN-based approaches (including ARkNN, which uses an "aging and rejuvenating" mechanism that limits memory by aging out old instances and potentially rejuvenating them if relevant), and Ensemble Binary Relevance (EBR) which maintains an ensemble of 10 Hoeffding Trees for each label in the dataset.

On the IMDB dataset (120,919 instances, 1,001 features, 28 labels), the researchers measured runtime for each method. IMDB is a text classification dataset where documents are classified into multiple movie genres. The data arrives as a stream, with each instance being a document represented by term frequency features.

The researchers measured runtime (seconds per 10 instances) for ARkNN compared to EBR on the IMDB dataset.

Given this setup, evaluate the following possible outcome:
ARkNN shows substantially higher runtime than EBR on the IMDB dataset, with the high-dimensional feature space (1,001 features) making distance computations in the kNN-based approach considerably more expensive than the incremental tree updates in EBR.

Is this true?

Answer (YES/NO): NO